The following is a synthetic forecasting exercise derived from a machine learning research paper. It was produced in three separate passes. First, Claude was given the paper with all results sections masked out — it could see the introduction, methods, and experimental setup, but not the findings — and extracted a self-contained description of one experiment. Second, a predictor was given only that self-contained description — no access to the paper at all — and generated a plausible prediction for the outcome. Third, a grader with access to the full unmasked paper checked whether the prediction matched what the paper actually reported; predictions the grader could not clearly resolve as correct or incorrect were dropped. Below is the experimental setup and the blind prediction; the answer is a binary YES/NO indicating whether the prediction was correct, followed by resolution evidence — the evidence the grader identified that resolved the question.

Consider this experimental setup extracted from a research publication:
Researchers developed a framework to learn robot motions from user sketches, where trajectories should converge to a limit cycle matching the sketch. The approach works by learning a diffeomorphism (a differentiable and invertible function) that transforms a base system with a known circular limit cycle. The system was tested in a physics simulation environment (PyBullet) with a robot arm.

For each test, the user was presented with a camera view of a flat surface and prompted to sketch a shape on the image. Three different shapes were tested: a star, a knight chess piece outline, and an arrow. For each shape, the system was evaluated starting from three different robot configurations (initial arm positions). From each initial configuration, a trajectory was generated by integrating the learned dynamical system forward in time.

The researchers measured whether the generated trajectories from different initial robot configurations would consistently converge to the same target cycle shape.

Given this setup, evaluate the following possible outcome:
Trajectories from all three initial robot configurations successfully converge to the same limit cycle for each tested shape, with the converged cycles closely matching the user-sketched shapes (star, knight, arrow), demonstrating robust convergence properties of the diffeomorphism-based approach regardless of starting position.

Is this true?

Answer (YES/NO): YES